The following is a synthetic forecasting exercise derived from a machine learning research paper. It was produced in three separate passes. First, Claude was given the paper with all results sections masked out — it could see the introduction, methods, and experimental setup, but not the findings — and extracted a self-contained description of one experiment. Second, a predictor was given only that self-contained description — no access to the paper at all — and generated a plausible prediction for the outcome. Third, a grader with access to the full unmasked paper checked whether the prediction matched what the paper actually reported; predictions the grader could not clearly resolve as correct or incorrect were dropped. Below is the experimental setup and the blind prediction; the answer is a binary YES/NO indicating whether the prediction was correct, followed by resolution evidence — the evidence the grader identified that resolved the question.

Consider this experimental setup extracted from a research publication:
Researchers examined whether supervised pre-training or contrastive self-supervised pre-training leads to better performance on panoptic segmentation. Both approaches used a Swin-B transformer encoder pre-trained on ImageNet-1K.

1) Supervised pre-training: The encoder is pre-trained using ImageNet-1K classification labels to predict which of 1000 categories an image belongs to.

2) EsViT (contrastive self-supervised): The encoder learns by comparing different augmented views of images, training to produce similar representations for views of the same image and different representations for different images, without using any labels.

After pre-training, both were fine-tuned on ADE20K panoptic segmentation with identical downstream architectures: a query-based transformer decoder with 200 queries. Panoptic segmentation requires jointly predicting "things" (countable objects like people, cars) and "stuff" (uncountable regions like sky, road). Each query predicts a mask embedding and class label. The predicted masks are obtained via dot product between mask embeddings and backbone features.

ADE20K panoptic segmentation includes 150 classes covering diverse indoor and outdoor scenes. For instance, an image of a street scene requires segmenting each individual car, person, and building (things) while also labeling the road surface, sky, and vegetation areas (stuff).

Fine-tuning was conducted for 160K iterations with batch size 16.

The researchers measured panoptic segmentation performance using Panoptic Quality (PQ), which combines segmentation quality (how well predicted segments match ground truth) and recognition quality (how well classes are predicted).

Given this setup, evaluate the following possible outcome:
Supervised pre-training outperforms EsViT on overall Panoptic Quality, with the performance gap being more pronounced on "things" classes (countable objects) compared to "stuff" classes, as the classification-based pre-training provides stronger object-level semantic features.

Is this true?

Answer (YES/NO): NO